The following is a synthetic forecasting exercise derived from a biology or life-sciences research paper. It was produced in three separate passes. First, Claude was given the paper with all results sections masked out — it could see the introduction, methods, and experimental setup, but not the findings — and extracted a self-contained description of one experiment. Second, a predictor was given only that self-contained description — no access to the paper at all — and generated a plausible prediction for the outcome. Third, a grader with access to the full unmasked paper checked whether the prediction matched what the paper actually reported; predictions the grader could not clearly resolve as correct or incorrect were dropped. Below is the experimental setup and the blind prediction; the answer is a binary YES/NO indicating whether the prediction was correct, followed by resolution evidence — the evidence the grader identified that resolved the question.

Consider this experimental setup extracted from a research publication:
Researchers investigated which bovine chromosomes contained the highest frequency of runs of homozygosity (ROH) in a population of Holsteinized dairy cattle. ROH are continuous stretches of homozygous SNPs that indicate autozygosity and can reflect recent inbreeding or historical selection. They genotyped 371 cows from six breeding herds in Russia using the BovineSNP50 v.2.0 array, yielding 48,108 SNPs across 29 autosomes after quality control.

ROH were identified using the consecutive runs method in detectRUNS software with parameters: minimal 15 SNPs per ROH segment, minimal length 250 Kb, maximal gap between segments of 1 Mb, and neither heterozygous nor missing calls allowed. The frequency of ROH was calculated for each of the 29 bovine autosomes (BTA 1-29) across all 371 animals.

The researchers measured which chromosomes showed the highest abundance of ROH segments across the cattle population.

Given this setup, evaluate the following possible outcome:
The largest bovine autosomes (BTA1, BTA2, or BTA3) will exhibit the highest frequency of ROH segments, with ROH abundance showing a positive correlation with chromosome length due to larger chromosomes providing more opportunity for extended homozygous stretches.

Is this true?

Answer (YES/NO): NO